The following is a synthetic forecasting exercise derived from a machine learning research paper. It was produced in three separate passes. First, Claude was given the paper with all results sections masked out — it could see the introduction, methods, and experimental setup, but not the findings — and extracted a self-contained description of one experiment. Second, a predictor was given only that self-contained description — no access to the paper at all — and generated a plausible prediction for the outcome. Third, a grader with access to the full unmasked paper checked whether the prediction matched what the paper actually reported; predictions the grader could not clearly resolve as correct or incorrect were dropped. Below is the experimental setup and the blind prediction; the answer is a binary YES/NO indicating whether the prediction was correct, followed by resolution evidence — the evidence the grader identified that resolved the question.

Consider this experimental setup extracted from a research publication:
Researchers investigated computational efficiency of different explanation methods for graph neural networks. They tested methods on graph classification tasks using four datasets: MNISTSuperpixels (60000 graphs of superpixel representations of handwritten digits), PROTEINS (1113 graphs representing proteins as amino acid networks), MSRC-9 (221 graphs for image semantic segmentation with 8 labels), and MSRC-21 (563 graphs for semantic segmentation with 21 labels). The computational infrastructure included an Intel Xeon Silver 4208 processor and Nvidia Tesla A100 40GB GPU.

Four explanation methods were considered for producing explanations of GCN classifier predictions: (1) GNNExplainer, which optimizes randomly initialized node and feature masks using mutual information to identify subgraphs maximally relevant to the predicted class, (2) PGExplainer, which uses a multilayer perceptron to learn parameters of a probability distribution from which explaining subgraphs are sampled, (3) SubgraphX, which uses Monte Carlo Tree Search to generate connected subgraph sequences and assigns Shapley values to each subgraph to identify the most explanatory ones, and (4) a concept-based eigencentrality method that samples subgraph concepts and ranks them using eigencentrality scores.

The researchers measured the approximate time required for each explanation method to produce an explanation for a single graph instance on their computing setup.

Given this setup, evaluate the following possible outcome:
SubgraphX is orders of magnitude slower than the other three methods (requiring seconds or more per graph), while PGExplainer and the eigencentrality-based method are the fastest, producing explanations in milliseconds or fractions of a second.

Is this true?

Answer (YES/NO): NO